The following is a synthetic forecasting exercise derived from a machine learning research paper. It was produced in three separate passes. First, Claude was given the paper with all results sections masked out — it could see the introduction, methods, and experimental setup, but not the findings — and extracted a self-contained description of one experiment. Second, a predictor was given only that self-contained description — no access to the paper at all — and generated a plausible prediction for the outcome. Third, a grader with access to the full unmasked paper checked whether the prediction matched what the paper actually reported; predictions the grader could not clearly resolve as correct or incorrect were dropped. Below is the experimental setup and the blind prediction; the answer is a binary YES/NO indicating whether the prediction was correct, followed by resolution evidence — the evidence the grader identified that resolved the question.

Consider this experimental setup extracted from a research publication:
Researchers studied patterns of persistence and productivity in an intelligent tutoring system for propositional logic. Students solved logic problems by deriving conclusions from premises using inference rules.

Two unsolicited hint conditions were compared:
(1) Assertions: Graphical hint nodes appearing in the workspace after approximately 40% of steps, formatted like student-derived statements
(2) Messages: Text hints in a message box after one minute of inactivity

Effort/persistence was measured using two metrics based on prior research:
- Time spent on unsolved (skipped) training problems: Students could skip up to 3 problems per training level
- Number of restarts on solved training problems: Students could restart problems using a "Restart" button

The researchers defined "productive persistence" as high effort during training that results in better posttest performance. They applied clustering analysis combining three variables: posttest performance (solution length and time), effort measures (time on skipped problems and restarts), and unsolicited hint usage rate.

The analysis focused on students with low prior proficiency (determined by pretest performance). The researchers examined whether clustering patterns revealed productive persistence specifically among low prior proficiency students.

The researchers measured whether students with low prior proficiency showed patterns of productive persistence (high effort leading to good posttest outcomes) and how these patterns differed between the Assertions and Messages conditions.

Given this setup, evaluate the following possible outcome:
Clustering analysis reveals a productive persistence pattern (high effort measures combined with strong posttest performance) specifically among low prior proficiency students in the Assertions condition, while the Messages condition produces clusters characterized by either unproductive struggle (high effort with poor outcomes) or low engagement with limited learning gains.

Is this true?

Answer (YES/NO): YES